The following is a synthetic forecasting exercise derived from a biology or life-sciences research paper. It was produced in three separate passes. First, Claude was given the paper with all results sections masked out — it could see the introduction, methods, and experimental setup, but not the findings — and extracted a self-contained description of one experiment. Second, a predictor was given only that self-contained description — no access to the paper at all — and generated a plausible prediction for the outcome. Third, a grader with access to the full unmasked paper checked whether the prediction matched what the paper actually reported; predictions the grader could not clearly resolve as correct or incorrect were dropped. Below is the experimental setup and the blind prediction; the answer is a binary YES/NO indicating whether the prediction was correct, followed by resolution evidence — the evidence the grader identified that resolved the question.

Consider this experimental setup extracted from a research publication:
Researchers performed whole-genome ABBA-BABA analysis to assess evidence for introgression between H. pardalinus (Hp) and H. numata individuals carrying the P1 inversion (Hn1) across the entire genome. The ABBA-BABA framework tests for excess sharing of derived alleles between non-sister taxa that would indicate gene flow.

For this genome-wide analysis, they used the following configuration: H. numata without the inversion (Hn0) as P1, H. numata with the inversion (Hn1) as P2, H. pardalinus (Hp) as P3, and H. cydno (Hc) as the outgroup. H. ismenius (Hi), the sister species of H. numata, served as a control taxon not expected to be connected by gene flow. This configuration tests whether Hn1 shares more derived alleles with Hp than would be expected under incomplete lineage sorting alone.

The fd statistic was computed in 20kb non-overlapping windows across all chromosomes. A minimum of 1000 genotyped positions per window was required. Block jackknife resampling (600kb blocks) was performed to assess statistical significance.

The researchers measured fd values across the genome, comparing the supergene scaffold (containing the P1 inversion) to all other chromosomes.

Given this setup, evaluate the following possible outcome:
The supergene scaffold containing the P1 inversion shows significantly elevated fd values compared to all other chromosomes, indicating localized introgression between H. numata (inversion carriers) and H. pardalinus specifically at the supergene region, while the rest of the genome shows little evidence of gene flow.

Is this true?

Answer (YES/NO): YES